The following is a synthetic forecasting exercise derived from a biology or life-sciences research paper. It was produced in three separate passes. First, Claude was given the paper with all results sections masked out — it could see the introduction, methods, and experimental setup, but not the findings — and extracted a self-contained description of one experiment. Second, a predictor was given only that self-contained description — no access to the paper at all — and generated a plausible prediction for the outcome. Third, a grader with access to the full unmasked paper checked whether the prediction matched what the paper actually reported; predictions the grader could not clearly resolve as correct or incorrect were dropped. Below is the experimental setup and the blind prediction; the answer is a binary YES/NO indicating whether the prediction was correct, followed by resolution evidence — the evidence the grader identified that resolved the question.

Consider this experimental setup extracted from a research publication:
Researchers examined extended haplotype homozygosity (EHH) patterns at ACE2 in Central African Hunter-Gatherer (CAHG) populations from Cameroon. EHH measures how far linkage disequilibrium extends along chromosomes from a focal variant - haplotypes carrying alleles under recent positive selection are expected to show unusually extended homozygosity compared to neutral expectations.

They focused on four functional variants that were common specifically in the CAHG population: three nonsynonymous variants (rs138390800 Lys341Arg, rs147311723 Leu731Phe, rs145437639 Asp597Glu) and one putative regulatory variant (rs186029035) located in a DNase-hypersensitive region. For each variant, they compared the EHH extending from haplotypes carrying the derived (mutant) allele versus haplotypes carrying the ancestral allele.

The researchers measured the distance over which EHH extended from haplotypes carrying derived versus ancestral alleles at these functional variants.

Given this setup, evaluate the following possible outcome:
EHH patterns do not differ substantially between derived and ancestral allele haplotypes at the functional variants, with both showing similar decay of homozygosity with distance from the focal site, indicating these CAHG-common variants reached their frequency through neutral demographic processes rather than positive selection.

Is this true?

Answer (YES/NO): NO